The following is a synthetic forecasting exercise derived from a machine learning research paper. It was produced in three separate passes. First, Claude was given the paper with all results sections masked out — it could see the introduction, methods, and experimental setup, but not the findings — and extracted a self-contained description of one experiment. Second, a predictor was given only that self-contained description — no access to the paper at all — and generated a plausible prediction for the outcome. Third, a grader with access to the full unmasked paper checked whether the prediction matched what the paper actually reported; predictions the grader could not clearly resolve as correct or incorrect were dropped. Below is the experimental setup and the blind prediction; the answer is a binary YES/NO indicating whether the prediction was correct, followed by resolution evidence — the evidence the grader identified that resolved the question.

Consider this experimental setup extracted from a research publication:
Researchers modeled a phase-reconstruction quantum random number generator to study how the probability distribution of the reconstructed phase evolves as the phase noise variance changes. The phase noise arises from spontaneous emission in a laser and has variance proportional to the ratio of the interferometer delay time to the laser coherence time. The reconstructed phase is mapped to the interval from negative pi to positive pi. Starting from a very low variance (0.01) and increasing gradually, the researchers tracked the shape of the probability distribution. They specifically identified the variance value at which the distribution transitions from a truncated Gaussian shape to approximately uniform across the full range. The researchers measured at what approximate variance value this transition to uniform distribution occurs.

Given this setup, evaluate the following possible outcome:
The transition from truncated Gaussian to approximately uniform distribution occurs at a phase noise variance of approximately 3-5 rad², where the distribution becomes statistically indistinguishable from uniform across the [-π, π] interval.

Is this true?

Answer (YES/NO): NO